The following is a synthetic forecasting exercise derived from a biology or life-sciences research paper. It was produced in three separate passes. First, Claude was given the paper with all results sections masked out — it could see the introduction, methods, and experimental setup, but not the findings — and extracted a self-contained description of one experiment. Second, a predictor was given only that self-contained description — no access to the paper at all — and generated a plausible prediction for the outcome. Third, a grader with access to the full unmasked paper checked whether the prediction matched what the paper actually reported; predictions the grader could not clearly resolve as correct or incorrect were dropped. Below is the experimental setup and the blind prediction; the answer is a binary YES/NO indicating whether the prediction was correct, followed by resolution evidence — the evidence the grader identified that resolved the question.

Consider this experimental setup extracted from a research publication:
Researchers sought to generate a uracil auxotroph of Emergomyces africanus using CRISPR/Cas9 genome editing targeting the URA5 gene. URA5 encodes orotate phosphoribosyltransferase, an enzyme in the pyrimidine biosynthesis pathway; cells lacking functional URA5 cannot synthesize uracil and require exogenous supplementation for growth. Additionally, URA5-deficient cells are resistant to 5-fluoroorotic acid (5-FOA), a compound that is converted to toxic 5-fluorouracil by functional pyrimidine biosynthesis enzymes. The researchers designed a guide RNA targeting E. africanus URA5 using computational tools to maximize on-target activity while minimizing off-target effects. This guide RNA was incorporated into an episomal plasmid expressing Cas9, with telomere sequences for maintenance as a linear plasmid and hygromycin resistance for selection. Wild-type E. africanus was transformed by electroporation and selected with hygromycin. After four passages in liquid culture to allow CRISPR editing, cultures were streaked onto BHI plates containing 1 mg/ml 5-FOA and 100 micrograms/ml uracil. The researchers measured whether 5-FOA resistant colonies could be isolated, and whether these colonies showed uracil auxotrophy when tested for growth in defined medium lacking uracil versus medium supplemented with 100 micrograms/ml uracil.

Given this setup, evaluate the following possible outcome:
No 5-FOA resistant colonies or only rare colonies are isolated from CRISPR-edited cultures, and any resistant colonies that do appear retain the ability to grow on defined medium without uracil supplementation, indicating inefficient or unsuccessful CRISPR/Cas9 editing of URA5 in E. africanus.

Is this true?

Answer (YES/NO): NO